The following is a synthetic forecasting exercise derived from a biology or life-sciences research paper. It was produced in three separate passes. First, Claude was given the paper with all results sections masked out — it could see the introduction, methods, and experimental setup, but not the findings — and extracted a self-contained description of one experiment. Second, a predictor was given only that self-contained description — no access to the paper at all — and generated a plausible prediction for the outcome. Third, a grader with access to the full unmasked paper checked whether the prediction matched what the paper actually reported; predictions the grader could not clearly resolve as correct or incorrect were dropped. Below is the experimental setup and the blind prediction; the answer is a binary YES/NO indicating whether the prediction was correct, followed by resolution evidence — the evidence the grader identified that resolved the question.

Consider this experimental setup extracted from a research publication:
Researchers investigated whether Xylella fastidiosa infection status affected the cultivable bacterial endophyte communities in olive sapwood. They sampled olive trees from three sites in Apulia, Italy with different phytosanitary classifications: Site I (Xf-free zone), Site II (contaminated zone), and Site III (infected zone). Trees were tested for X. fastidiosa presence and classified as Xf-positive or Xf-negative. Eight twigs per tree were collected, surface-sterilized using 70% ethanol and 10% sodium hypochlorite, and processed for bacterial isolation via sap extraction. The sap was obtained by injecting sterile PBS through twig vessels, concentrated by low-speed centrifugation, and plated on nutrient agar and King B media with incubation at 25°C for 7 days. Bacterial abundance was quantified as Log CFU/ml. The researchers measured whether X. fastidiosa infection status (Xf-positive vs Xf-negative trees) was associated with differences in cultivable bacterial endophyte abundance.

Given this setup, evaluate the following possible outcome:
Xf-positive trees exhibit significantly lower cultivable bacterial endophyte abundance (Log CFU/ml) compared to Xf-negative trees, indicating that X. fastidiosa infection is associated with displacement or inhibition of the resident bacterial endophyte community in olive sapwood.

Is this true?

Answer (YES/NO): NO